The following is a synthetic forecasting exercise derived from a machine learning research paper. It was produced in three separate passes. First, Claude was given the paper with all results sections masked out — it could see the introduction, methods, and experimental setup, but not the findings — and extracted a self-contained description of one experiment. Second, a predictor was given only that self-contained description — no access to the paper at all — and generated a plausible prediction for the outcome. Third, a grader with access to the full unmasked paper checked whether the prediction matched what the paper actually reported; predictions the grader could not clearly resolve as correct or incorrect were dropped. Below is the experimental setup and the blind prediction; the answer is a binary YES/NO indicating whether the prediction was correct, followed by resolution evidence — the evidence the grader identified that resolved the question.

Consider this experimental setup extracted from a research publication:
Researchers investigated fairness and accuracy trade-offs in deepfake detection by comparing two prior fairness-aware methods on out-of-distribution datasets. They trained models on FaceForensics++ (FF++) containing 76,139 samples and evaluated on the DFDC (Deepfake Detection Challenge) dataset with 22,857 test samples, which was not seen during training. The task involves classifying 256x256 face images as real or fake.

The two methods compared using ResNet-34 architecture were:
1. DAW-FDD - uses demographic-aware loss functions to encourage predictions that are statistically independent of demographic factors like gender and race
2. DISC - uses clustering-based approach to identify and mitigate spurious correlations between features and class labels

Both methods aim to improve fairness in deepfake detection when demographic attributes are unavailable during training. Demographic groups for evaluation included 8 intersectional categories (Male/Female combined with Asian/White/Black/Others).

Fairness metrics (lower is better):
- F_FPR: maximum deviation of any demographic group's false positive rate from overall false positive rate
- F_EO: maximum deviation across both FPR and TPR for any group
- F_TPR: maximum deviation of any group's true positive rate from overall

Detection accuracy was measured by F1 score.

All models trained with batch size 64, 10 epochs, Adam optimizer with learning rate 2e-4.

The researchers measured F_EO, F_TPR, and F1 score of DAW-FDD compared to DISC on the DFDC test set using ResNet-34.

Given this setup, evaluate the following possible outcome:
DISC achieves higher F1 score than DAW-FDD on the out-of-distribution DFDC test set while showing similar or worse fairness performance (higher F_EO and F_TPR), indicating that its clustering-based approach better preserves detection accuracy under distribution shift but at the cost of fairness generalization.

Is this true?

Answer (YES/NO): NO